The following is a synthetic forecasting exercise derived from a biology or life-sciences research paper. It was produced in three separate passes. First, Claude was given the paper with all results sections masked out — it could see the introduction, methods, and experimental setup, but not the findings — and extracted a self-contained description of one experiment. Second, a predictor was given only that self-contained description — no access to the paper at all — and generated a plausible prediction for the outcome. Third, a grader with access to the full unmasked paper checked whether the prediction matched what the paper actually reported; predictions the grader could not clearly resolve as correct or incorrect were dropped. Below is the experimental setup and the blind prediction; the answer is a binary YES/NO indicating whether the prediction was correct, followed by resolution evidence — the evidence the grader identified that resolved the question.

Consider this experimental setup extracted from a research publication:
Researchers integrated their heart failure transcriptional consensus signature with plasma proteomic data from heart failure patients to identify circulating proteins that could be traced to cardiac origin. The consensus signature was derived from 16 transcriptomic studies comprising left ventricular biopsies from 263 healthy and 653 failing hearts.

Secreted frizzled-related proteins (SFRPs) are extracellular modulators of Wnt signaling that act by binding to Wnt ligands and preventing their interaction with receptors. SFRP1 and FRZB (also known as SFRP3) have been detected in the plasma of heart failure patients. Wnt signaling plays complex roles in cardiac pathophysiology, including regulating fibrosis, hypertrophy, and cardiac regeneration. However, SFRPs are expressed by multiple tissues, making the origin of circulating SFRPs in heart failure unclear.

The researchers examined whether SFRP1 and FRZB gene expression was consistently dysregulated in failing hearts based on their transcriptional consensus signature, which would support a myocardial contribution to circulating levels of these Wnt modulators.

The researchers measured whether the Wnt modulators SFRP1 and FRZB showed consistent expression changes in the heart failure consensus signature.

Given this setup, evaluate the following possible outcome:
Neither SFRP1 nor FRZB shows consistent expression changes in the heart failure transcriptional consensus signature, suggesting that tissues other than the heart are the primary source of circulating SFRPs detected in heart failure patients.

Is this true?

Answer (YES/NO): NO